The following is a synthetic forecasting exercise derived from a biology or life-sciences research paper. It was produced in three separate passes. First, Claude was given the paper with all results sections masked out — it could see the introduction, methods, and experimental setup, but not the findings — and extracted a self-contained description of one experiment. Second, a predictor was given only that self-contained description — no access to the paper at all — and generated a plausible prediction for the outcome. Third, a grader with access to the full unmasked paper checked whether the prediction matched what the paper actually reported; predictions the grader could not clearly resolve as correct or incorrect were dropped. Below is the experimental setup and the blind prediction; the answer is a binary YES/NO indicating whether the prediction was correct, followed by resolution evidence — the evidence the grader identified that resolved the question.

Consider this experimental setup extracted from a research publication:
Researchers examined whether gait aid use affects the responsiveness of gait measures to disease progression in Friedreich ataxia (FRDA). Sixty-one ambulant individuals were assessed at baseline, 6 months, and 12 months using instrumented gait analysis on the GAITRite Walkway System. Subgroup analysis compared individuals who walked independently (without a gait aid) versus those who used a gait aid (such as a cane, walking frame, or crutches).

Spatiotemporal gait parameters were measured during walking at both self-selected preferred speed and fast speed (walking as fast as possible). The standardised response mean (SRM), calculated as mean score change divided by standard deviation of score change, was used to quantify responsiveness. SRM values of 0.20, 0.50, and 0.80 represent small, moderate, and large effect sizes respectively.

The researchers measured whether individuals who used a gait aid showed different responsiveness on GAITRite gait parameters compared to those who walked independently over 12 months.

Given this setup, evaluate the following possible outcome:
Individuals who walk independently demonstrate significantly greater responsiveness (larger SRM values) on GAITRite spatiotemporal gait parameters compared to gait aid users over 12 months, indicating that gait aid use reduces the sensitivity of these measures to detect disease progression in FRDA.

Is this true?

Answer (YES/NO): NO